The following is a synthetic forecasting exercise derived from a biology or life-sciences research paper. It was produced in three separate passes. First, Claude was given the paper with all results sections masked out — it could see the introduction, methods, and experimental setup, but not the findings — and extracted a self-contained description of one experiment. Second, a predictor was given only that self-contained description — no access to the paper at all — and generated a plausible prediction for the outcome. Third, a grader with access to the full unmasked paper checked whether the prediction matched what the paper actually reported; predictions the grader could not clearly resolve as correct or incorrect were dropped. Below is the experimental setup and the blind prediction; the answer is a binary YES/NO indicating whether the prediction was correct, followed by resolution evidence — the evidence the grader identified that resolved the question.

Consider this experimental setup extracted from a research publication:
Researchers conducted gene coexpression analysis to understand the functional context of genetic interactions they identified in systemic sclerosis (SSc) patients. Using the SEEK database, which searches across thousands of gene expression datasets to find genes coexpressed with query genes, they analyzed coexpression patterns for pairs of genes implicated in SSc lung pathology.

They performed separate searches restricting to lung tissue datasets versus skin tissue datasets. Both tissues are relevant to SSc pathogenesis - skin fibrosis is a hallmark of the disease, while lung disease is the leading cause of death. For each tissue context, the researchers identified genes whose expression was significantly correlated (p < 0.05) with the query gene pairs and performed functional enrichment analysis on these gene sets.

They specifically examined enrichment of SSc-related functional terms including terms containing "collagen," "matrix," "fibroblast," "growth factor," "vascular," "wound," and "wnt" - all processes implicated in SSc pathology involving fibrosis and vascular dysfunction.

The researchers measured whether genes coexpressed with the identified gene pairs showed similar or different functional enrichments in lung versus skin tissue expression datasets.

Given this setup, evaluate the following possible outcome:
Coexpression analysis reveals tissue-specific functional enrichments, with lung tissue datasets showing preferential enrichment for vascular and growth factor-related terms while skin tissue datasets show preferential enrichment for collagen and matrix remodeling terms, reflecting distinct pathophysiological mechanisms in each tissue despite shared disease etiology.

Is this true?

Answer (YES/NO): NO